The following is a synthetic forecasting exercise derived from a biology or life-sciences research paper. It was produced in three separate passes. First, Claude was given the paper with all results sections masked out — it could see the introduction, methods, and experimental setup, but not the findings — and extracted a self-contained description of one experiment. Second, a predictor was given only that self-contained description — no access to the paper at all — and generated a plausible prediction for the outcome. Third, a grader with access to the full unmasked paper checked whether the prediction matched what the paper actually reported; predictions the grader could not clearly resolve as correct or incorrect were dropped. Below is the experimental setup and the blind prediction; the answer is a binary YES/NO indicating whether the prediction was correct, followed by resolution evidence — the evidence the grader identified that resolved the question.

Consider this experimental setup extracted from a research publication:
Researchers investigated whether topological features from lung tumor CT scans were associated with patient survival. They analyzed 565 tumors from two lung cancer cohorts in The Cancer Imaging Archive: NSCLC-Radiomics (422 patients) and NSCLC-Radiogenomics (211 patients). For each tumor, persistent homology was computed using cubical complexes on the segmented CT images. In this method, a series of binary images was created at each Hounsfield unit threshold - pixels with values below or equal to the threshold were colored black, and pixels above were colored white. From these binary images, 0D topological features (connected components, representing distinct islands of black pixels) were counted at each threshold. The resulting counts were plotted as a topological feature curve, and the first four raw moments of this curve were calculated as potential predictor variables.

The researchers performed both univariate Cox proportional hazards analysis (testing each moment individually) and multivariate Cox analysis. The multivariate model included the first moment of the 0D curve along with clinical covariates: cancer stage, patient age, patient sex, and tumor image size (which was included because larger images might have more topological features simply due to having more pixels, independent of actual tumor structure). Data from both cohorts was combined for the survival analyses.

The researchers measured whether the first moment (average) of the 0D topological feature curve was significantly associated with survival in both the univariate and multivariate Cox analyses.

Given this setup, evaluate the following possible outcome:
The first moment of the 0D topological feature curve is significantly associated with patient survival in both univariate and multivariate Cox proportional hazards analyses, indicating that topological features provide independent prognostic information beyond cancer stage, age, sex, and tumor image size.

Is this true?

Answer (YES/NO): YES